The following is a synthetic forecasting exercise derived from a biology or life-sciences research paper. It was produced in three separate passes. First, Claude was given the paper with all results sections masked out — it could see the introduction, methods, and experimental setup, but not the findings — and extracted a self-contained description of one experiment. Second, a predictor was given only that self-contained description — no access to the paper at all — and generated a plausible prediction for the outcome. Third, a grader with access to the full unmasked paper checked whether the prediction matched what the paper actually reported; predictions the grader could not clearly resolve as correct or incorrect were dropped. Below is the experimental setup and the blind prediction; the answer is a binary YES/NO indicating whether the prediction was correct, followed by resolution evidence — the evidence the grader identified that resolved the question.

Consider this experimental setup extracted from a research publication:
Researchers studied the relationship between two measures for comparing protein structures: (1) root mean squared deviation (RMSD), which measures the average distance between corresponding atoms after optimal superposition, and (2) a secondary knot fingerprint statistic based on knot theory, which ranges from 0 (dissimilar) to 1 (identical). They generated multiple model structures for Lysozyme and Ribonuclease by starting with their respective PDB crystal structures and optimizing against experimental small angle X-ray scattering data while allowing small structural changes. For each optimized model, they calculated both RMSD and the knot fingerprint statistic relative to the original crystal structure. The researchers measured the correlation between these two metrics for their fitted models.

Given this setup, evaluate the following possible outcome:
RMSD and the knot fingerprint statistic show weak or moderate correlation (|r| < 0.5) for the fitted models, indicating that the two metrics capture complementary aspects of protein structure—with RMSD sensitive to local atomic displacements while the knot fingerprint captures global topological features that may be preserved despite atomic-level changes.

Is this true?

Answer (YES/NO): NO